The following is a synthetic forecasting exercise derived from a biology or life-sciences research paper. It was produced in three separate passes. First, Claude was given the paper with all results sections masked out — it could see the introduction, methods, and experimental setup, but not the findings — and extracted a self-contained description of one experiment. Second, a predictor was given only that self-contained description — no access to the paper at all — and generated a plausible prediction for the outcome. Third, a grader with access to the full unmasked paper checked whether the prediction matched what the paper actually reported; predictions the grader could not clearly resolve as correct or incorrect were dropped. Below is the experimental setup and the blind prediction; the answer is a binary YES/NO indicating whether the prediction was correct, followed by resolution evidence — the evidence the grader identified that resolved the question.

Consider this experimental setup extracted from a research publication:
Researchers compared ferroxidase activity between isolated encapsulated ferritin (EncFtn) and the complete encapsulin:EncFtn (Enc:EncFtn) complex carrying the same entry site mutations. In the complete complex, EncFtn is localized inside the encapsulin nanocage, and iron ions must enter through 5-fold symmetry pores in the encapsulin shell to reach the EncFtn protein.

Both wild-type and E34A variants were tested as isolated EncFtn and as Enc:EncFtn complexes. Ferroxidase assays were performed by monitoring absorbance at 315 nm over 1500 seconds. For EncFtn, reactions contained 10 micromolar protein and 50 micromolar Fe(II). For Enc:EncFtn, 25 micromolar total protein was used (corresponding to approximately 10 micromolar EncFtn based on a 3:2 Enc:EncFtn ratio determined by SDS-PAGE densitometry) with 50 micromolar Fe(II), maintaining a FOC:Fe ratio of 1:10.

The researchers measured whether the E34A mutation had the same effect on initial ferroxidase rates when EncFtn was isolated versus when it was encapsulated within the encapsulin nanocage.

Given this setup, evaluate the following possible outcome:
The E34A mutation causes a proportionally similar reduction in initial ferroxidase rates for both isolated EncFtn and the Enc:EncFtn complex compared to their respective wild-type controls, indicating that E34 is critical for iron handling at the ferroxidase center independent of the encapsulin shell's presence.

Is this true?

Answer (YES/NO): NO